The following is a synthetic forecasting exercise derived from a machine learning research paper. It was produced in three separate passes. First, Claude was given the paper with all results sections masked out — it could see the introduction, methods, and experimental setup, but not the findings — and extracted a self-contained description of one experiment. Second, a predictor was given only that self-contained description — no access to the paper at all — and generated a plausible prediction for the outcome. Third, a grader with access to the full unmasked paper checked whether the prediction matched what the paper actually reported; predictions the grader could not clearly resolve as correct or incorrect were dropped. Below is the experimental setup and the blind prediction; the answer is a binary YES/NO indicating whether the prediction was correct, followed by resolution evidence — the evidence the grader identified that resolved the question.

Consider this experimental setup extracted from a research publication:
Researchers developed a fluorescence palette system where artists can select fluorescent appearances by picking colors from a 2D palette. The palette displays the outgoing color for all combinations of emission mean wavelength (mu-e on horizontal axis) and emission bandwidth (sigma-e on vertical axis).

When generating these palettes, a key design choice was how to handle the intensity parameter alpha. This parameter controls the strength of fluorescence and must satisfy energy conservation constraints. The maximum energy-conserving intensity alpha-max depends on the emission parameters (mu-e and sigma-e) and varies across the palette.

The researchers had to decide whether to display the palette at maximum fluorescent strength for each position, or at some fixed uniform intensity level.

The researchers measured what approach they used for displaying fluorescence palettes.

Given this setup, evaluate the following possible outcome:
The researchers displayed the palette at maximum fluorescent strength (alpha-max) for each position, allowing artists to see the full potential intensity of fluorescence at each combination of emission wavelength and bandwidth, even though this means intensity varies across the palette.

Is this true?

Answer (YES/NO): YES